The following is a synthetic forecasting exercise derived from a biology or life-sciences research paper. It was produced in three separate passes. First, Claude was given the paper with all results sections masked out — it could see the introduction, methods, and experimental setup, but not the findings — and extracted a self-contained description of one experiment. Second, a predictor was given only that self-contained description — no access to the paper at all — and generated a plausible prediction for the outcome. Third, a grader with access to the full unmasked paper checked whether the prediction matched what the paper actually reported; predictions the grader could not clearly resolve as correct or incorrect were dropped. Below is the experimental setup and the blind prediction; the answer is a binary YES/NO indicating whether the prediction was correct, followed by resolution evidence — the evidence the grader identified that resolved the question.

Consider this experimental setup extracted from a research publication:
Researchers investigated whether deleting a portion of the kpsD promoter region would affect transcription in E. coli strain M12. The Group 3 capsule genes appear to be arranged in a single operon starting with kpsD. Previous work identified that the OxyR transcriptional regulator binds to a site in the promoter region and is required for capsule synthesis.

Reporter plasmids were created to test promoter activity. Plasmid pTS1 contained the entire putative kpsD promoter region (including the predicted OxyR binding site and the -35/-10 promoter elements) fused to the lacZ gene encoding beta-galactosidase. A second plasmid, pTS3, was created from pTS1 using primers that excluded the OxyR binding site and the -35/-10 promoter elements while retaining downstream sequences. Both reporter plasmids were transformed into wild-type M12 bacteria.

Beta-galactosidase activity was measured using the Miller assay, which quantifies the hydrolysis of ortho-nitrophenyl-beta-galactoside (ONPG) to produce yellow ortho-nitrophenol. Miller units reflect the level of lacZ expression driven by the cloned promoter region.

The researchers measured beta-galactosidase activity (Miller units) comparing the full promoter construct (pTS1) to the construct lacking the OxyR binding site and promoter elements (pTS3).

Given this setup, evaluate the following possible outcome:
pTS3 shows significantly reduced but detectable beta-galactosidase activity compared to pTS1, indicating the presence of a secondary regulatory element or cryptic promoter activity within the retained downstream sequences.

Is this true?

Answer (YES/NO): NO